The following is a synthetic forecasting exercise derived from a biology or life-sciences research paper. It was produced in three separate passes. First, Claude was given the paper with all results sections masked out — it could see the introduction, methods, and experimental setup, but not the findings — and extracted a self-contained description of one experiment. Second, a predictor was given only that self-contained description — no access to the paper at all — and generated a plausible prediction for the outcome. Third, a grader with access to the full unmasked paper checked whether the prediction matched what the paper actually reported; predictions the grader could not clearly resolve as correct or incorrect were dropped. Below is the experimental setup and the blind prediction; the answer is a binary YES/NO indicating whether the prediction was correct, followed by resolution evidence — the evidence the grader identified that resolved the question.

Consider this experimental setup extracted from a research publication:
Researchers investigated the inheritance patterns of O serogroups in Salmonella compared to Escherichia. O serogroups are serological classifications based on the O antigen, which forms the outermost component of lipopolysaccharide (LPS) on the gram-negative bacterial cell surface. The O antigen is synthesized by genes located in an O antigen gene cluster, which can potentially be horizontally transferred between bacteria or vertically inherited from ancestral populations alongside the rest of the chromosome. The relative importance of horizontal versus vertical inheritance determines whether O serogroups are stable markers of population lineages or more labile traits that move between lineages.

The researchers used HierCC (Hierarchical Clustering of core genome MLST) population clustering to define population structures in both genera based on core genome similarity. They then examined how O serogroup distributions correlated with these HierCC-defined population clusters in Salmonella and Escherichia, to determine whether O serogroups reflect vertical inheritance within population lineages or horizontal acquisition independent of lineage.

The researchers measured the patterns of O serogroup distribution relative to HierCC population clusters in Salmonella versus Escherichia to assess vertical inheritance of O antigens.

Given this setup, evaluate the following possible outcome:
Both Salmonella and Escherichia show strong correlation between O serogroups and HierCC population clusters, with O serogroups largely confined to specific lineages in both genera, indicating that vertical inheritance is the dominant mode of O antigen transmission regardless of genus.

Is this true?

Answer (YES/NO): NO